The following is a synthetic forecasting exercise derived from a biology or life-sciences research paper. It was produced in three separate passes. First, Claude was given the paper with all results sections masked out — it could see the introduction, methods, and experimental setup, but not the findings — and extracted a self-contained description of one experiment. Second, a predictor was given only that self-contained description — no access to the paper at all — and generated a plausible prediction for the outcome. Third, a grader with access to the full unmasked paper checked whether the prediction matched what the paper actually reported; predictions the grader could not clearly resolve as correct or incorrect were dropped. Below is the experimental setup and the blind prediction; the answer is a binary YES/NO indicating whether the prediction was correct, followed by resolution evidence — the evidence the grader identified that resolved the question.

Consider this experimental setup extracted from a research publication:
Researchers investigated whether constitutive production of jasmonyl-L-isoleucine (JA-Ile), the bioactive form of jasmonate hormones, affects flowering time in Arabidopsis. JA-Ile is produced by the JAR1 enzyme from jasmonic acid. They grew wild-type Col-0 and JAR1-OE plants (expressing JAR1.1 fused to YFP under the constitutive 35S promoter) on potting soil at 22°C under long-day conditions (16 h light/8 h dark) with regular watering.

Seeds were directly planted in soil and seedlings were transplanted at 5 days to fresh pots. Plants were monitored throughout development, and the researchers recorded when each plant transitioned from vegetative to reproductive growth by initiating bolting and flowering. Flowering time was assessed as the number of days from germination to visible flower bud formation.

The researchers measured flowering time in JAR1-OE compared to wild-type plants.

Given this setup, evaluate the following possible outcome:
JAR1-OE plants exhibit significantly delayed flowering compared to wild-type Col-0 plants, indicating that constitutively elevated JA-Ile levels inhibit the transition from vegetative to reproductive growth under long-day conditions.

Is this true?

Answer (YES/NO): YES